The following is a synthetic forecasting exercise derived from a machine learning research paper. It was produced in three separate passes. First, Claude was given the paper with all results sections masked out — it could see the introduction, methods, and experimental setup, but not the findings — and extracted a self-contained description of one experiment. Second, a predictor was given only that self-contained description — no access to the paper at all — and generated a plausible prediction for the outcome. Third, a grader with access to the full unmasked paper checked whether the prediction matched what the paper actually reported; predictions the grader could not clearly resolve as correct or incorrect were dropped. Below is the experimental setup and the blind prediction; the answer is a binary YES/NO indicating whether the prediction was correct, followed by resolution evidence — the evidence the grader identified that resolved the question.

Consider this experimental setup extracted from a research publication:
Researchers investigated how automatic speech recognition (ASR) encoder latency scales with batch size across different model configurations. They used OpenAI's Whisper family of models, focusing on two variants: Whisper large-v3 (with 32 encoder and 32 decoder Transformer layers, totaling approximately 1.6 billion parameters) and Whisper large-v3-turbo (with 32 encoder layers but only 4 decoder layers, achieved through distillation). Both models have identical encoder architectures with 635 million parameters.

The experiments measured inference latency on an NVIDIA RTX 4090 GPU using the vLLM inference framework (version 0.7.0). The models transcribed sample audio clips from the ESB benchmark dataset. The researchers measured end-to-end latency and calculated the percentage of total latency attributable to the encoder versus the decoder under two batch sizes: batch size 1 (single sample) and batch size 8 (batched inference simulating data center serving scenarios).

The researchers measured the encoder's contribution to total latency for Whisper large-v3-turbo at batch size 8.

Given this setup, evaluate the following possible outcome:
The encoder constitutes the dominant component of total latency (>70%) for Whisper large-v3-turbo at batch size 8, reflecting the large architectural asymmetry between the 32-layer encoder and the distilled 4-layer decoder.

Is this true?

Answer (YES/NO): YES